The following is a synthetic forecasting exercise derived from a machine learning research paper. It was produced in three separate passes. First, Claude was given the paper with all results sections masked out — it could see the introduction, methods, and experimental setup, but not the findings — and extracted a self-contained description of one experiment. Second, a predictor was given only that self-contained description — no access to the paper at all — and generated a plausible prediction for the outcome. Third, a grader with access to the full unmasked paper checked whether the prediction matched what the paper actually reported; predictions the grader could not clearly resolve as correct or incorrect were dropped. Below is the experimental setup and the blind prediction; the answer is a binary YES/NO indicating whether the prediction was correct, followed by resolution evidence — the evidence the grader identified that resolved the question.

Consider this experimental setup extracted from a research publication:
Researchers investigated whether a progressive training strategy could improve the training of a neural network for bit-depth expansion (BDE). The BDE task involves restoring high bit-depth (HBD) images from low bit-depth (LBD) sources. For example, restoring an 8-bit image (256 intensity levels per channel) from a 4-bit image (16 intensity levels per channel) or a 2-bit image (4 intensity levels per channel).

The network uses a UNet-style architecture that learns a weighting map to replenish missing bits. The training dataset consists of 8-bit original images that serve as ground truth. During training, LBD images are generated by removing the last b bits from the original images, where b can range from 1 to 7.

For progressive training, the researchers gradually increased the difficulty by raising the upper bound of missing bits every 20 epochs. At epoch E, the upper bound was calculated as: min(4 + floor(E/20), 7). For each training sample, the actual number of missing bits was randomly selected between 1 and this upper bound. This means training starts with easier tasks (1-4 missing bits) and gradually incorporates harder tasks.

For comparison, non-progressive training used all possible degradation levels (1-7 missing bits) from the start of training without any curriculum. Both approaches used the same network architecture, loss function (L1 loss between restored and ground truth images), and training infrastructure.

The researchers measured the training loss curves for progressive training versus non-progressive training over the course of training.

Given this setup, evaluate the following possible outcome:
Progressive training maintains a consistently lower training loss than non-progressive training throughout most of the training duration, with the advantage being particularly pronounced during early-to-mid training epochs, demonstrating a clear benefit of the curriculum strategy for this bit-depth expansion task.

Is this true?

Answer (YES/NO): NO